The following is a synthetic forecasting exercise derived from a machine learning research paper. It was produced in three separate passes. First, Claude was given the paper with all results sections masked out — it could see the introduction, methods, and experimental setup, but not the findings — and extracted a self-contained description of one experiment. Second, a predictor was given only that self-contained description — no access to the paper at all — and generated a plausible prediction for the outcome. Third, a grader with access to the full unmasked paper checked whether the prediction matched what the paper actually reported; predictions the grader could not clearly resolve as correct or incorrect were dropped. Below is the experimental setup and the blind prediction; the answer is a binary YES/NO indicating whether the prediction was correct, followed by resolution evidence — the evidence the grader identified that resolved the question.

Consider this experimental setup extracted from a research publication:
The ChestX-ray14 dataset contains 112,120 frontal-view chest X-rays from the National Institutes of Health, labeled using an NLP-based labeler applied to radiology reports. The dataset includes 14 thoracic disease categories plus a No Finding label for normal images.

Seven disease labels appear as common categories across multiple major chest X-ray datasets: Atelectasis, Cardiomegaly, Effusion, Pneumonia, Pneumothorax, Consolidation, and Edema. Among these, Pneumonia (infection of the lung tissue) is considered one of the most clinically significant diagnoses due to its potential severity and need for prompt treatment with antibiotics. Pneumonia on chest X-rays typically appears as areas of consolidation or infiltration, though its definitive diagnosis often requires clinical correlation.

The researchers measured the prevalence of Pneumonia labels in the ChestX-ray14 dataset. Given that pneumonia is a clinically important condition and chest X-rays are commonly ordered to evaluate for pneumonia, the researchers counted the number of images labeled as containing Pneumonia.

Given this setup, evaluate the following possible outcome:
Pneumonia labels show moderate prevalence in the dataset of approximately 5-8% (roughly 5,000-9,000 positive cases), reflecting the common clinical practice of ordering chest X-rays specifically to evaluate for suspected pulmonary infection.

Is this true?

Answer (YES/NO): NO